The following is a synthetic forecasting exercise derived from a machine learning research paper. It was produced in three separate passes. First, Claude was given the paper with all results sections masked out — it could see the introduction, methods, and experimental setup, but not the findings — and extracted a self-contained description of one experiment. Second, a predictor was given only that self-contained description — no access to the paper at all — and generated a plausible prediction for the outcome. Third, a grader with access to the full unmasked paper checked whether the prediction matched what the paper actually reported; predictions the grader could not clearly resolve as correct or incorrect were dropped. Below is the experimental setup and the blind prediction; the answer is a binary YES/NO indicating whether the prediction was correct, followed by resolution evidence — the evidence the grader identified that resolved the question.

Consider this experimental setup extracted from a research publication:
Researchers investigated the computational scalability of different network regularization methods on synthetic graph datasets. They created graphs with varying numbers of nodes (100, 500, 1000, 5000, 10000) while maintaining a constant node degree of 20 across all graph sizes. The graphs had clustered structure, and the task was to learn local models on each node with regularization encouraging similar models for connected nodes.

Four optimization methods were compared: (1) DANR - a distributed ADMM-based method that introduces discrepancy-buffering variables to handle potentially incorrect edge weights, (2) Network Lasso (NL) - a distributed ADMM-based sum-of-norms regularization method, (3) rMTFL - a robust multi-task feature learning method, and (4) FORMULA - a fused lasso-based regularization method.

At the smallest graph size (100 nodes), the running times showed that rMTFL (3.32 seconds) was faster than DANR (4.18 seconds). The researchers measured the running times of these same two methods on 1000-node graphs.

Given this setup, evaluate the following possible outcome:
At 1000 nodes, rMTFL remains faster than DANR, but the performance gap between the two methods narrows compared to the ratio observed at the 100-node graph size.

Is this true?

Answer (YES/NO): NO